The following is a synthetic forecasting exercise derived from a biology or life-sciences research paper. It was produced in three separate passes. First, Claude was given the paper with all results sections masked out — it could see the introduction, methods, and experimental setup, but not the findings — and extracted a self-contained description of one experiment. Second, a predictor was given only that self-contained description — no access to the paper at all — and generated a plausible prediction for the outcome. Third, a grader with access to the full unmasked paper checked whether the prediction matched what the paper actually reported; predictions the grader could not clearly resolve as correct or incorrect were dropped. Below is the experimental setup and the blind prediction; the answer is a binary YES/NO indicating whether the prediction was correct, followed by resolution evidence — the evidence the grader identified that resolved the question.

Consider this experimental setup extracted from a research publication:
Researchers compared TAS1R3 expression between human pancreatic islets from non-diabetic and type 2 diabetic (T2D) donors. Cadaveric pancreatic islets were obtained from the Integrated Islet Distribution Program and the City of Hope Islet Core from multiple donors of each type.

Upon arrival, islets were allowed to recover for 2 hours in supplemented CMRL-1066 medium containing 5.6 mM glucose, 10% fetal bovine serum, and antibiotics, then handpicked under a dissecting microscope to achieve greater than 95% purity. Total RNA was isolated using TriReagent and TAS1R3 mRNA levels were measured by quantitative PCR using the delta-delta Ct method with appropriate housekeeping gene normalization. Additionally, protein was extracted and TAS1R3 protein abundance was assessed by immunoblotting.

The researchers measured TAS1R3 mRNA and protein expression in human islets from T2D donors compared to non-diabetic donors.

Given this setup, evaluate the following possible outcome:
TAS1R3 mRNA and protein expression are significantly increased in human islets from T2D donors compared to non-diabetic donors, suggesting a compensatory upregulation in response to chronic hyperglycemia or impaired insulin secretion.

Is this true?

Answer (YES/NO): NO